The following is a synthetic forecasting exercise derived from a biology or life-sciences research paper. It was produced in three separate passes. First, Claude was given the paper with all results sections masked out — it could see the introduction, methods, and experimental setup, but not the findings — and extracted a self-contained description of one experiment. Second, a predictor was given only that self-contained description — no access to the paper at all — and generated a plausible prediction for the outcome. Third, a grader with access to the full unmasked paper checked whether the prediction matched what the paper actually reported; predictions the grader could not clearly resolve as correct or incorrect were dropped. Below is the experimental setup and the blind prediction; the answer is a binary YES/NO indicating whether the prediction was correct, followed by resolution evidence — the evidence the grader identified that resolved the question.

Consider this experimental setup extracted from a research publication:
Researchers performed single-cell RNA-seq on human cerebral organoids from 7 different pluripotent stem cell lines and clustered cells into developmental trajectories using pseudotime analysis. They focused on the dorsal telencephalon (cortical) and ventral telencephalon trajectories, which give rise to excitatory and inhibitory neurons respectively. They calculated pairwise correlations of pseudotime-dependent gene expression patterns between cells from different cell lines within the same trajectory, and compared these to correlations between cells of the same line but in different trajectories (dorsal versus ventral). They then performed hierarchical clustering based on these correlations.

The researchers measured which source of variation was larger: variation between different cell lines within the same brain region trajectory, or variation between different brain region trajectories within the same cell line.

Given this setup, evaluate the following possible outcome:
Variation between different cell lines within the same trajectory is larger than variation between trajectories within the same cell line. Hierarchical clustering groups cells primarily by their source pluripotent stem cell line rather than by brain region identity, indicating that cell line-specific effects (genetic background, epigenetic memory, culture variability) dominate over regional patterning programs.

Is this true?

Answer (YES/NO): NO